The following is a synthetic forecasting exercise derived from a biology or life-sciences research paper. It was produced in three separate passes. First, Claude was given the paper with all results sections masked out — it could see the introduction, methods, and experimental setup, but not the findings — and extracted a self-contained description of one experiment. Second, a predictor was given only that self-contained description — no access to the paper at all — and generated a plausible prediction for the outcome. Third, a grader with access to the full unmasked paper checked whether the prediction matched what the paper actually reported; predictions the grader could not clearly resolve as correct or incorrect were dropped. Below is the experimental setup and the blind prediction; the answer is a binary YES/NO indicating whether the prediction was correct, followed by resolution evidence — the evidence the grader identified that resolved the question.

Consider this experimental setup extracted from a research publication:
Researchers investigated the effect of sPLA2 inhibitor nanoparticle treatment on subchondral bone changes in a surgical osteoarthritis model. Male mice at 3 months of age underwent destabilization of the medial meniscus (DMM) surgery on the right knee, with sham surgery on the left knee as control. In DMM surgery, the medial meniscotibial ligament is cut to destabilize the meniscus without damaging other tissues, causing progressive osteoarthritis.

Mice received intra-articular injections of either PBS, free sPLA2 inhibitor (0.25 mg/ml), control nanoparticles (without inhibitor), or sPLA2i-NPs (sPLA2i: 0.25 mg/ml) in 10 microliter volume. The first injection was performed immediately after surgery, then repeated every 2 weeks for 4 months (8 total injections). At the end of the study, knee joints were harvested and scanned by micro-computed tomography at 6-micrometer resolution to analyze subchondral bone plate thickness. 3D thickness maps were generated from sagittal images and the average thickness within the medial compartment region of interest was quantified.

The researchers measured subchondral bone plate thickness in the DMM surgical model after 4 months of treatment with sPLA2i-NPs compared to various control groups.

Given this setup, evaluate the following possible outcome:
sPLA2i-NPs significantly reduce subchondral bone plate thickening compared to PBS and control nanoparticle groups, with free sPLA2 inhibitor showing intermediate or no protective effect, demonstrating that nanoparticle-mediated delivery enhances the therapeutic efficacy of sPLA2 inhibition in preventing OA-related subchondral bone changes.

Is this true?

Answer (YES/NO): YES